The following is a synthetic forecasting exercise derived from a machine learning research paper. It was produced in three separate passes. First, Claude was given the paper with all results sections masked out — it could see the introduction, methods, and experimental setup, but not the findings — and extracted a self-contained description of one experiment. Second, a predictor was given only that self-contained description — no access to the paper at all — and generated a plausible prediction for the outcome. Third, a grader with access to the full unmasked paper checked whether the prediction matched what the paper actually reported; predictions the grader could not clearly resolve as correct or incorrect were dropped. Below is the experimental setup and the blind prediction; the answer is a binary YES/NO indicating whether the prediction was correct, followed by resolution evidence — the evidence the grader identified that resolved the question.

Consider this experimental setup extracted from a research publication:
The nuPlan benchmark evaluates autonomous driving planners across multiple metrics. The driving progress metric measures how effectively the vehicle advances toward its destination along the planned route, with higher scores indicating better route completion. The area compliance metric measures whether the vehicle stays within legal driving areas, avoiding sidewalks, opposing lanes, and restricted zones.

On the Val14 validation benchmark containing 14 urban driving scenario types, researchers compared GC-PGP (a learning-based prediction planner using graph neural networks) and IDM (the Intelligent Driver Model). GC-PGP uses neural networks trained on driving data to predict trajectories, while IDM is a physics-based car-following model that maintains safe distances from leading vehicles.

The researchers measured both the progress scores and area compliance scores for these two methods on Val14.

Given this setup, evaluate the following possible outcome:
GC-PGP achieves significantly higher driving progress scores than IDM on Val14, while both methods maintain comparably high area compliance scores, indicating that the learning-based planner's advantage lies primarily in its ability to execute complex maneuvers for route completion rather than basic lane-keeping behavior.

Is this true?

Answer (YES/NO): NO